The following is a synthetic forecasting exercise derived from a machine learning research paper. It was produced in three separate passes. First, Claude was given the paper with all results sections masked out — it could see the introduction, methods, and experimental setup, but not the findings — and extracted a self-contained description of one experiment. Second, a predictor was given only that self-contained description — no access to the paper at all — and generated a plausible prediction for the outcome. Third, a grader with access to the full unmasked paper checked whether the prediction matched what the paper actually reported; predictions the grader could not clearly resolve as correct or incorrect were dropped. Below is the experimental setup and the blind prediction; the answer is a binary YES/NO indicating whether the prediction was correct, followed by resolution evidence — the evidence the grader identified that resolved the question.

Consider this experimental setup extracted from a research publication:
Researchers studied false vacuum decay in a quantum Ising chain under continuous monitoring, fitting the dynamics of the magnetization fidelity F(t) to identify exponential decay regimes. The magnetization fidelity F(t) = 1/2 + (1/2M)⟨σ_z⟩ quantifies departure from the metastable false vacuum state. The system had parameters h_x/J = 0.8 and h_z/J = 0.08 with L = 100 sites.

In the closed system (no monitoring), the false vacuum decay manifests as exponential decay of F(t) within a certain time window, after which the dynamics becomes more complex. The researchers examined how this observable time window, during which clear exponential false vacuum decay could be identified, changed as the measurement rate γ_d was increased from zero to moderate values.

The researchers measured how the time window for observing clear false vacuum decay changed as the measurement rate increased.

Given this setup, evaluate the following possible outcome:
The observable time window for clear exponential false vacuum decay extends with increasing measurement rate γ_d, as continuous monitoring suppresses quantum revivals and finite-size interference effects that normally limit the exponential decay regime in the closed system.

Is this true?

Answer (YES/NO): NO